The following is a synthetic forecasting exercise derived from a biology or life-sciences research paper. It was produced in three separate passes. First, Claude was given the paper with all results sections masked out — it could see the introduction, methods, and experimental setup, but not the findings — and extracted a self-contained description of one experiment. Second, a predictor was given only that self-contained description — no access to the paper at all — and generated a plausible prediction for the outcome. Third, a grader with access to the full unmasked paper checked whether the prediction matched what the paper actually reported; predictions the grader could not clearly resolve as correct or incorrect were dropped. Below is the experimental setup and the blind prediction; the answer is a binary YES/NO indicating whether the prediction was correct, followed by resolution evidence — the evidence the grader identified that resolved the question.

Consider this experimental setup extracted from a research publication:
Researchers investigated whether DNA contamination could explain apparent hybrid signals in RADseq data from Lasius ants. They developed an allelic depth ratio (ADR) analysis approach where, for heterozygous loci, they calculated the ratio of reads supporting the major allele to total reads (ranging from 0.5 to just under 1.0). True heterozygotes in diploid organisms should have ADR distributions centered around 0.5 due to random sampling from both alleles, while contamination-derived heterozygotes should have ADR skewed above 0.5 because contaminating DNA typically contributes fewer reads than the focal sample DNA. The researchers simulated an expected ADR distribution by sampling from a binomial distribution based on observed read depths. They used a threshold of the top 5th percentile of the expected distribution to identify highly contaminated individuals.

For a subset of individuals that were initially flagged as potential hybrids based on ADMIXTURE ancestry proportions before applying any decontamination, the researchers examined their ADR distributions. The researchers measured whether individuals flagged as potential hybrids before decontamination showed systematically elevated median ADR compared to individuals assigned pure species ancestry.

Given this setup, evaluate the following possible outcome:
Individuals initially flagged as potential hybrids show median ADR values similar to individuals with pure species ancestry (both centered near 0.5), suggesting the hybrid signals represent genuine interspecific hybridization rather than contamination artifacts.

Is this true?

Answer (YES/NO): NO